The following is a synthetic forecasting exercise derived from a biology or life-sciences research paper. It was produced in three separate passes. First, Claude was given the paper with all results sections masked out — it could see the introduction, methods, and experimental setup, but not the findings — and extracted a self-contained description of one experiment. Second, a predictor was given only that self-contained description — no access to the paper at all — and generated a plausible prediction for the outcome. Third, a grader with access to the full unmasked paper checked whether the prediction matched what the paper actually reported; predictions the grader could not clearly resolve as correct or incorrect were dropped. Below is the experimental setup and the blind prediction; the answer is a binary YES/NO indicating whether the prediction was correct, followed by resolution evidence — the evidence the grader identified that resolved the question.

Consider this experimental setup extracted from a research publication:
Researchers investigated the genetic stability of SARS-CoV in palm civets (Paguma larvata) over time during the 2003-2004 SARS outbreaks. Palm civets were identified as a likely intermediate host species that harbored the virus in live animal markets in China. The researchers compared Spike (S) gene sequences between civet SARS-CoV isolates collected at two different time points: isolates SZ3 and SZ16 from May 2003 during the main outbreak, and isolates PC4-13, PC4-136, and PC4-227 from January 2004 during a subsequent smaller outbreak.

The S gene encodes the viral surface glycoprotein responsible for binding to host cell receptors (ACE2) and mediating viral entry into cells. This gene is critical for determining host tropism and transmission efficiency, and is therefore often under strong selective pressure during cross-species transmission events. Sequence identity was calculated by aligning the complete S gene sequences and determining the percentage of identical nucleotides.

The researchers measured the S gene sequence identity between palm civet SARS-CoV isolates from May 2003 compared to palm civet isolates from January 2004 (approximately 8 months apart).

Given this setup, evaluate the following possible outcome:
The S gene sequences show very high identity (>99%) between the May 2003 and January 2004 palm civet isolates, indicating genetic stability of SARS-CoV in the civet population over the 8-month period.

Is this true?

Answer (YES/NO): NO